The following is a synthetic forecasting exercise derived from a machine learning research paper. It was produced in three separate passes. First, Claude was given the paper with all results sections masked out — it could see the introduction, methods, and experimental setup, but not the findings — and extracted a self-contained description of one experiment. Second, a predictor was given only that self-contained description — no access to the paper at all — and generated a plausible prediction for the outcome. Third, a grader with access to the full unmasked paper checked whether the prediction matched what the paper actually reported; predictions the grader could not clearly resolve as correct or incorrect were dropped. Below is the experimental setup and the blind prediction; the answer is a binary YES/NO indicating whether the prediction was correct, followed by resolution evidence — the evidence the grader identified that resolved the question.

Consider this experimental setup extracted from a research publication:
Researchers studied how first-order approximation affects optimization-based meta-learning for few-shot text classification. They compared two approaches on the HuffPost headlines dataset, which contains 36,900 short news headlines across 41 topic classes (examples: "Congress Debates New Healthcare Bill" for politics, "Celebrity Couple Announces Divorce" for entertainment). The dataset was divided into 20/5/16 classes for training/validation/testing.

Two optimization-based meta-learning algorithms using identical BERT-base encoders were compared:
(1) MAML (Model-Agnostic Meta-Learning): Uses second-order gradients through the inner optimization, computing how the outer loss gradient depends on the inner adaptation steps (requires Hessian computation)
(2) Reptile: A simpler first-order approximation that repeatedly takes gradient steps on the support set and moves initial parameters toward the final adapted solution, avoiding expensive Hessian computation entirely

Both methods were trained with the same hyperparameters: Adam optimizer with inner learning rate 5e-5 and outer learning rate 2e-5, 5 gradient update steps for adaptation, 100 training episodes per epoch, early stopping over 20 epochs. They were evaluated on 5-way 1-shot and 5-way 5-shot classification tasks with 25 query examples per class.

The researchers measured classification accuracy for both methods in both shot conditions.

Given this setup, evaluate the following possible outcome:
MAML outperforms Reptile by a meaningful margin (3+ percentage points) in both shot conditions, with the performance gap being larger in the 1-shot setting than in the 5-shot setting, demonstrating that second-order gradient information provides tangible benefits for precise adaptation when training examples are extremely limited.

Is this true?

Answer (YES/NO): NO